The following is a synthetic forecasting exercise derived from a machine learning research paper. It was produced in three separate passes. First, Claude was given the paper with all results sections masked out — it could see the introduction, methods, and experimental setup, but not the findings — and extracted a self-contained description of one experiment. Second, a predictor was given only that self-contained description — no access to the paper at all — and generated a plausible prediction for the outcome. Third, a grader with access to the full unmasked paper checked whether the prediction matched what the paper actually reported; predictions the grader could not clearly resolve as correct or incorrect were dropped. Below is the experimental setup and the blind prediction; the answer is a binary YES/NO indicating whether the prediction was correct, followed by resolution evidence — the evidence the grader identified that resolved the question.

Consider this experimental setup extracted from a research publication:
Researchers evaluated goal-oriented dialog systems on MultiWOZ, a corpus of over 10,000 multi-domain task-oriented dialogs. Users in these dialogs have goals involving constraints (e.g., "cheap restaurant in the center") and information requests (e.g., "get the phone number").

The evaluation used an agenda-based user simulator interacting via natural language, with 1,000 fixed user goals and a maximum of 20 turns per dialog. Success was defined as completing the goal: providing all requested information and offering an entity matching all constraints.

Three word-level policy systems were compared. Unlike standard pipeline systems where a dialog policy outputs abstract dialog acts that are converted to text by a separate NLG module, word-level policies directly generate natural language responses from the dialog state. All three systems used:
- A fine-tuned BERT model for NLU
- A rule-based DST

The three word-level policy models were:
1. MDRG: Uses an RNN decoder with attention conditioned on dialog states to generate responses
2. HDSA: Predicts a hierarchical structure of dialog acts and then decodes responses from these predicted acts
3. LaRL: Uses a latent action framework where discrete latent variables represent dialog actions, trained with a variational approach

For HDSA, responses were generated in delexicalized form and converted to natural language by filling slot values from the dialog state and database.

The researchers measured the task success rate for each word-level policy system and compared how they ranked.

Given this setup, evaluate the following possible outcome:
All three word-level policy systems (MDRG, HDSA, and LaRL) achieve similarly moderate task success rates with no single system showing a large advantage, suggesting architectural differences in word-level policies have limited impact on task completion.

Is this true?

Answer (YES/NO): NO